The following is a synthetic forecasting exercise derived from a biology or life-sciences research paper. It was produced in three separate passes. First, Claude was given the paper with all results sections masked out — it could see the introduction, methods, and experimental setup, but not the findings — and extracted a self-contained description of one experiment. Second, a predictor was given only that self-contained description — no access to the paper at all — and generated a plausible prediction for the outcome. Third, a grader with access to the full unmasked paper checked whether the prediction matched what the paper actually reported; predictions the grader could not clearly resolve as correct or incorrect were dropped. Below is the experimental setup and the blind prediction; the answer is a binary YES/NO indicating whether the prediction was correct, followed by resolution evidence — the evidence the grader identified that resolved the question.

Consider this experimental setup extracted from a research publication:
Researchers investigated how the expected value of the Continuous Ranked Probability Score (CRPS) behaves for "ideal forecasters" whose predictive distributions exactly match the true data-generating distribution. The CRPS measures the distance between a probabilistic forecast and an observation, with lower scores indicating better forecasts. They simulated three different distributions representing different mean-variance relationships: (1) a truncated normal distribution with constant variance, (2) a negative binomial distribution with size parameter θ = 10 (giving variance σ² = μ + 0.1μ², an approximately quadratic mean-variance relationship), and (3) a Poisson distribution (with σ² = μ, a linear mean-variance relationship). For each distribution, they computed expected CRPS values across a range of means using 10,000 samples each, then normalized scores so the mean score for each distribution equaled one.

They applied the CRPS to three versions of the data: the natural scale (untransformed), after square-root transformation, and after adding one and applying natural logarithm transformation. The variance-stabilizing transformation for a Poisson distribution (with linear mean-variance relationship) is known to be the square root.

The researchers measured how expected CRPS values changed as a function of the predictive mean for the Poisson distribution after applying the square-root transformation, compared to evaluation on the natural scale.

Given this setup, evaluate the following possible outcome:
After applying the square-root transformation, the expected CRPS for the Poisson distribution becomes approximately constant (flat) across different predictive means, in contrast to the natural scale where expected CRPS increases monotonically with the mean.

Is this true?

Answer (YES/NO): YES